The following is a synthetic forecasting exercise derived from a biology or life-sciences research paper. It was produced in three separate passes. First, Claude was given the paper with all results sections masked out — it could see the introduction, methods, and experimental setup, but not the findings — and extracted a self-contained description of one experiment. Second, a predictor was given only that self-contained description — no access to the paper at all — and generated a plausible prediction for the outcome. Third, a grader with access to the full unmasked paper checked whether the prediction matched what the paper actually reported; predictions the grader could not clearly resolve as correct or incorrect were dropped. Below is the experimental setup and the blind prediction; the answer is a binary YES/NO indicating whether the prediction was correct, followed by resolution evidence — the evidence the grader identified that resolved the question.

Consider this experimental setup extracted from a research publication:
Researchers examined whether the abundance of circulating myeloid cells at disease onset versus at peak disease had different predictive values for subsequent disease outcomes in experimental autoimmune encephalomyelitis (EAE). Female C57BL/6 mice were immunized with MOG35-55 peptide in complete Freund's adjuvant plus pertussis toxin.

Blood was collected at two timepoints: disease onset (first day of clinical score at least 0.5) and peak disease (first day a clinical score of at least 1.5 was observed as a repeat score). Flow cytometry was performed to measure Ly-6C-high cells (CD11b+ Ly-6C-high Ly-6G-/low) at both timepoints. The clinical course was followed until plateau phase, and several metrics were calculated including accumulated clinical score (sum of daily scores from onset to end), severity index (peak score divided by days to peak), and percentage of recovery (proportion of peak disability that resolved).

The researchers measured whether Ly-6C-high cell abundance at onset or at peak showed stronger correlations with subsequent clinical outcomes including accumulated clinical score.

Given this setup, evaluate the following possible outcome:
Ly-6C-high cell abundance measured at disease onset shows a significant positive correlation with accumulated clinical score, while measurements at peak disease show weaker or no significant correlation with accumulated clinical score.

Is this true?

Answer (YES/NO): NO